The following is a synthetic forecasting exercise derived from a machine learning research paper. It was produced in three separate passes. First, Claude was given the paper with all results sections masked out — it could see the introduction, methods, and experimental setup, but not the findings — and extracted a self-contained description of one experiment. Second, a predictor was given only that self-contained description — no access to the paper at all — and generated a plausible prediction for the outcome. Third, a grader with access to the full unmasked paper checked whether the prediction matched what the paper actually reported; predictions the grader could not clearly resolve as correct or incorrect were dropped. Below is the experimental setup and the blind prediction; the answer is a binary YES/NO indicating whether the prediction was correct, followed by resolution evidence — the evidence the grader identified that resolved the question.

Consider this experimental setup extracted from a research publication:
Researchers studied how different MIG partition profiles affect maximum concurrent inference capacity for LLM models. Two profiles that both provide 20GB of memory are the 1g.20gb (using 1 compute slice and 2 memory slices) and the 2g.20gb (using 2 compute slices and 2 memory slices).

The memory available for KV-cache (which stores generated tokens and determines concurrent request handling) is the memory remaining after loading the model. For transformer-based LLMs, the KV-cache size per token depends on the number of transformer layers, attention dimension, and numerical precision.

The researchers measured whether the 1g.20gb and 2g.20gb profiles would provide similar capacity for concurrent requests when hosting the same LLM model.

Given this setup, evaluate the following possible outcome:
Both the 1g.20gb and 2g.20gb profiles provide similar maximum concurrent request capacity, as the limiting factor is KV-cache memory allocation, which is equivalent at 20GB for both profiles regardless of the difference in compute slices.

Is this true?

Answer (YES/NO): YES